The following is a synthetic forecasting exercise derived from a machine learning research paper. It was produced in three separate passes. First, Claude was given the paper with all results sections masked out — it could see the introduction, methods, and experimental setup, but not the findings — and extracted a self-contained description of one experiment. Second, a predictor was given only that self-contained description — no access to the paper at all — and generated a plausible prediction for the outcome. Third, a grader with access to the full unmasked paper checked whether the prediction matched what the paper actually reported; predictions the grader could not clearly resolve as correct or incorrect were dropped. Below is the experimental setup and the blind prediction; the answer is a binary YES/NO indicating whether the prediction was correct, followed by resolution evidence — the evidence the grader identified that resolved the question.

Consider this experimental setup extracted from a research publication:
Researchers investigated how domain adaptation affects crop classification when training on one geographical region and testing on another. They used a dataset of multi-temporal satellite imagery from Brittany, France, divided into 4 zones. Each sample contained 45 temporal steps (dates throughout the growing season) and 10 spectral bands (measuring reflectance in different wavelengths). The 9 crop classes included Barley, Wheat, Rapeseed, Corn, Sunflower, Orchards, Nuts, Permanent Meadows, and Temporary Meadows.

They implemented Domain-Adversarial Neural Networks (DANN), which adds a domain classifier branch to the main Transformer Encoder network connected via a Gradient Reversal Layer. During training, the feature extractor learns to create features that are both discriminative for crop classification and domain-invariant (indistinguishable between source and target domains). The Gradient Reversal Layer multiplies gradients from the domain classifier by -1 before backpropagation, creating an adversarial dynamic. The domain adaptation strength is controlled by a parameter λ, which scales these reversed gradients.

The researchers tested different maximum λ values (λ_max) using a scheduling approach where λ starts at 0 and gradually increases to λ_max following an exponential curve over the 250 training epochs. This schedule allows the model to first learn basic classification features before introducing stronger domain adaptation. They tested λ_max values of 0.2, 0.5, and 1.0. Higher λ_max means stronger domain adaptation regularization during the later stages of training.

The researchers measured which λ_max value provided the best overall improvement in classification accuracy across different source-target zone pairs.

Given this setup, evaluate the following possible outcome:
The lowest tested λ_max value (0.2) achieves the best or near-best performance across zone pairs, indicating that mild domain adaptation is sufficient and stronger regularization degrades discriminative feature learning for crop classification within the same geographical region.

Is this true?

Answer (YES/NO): YES